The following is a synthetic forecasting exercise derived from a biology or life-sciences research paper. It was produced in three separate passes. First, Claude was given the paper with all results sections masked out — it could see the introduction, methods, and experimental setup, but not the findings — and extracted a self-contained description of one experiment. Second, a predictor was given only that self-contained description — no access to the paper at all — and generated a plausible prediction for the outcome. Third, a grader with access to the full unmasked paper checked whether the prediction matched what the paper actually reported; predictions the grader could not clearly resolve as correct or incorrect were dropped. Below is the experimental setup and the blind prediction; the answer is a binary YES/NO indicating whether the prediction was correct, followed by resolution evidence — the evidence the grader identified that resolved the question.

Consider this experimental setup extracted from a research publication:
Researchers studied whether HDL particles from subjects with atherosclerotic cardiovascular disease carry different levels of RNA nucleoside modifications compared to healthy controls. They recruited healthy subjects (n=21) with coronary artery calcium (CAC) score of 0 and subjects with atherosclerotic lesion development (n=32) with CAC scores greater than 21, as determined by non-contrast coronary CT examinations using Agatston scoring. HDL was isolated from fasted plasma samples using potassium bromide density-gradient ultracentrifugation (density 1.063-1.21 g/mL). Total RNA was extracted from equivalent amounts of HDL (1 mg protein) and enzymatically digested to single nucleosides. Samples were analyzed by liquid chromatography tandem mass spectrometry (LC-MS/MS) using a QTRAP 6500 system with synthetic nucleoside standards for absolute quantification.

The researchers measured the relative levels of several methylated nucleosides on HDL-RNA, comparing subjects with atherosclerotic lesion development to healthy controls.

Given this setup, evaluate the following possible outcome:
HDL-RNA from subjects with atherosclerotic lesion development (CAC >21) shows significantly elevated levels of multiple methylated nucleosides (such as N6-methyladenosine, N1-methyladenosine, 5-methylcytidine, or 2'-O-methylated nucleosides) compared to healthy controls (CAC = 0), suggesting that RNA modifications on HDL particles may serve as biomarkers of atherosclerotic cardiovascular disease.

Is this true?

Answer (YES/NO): YES